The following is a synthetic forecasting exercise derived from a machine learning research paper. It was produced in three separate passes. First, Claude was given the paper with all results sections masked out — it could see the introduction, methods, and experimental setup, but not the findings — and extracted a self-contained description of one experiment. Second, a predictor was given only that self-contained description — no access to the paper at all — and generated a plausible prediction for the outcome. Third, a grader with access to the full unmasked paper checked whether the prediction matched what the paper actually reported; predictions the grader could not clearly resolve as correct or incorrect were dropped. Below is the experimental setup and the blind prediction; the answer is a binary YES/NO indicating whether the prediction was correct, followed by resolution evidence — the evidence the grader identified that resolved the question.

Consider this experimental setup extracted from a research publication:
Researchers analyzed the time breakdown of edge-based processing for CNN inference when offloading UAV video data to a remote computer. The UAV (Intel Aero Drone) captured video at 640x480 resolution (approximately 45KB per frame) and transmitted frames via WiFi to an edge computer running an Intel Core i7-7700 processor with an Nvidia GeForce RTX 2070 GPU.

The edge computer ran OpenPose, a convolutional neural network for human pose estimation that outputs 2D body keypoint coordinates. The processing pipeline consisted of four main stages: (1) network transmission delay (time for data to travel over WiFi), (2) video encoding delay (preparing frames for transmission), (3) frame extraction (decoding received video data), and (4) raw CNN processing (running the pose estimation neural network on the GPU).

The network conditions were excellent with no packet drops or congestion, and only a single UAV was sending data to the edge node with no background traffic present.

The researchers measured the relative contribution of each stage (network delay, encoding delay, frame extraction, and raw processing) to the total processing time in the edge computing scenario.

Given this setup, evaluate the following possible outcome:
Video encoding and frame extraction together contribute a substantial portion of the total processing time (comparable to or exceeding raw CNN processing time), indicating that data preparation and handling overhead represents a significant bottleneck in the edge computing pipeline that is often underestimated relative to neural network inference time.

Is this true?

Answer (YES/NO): YES